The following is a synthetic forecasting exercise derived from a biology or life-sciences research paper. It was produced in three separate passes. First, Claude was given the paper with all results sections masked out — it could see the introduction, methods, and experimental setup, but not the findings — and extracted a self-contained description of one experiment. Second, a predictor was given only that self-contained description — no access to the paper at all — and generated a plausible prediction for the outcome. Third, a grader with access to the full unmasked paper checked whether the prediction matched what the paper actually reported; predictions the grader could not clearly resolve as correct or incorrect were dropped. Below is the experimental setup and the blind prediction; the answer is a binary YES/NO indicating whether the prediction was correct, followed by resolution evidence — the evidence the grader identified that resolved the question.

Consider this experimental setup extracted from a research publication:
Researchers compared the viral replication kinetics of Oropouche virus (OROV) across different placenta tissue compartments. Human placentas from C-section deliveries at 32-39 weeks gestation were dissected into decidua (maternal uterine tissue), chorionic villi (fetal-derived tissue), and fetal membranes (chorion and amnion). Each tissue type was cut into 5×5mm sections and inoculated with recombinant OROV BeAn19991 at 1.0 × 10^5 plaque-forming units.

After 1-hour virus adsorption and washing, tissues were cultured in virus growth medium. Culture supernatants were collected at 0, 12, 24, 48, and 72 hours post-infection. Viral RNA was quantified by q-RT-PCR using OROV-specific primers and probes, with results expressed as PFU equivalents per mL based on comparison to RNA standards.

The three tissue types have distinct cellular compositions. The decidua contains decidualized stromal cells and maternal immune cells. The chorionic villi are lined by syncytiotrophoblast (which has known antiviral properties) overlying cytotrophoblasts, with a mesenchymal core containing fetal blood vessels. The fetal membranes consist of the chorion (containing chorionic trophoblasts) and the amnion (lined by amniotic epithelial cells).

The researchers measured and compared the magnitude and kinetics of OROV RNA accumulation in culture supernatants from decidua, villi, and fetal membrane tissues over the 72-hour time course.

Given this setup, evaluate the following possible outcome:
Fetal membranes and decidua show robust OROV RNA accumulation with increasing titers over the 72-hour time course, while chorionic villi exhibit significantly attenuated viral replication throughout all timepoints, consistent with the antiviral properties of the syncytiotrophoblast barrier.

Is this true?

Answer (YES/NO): NO